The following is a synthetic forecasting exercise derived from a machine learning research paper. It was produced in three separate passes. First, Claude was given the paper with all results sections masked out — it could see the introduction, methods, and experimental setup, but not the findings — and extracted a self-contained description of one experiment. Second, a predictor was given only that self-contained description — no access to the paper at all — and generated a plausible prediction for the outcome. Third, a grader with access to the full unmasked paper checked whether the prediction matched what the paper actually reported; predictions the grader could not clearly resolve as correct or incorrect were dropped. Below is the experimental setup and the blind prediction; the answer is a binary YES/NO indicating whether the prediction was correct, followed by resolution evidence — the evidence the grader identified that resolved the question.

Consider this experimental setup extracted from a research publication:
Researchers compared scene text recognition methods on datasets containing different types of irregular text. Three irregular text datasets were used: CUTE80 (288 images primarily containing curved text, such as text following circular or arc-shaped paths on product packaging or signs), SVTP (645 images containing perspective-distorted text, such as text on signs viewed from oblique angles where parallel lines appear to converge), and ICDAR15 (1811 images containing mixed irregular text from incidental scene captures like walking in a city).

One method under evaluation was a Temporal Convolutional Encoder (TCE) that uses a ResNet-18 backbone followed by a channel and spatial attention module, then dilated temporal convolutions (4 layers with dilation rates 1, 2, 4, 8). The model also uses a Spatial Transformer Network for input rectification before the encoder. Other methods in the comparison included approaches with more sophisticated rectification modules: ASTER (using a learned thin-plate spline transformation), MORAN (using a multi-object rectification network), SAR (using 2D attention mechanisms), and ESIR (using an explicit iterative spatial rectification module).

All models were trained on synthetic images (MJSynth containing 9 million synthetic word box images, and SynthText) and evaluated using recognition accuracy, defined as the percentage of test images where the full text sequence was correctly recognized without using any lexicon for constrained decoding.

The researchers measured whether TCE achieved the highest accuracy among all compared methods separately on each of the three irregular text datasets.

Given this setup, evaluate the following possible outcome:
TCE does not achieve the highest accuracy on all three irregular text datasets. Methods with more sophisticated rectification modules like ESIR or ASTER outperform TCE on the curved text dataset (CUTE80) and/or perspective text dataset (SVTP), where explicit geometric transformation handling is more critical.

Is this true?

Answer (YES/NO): YES